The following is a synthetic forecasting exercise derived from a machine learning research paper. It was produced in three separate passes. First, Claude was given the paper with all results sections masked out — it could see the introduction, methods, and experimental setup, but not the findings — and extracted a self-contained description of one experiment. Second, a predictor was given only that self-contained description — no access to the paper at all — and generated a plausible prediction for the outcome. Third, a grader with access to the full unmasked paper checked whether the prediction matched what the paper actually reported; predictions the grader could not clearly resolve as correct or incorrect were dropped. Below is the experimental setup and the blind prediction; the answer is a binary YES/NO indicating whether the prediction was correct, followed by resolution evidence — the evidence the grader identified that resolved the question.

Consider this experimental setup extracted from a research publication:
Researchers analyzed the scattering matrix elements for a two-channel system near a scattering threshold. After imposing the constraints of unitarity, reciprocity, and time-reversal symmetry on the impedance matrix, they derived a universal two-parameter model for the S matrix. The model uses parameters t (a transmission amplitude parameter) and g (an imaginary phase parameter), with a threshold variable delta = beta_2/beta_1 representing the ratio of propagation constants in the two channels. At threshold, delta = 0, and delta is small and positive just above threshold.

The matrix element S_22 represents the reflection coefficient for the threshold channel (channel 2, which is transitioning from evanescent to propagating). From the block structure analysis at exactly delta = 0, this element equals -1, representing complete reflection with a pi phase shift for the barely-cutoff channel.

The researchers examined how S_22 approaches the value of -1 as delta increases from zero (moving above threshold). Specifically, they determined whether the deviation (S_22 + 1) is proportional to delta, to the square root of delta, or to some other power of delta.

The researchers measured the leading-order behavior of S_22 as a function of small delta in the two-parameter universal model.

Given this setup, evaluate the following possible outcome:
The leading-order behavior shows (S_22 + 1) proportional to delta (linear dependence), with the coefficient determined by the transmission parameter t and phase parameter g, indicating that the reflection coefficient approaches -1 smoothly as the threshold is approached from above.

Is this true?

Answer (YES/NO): YES